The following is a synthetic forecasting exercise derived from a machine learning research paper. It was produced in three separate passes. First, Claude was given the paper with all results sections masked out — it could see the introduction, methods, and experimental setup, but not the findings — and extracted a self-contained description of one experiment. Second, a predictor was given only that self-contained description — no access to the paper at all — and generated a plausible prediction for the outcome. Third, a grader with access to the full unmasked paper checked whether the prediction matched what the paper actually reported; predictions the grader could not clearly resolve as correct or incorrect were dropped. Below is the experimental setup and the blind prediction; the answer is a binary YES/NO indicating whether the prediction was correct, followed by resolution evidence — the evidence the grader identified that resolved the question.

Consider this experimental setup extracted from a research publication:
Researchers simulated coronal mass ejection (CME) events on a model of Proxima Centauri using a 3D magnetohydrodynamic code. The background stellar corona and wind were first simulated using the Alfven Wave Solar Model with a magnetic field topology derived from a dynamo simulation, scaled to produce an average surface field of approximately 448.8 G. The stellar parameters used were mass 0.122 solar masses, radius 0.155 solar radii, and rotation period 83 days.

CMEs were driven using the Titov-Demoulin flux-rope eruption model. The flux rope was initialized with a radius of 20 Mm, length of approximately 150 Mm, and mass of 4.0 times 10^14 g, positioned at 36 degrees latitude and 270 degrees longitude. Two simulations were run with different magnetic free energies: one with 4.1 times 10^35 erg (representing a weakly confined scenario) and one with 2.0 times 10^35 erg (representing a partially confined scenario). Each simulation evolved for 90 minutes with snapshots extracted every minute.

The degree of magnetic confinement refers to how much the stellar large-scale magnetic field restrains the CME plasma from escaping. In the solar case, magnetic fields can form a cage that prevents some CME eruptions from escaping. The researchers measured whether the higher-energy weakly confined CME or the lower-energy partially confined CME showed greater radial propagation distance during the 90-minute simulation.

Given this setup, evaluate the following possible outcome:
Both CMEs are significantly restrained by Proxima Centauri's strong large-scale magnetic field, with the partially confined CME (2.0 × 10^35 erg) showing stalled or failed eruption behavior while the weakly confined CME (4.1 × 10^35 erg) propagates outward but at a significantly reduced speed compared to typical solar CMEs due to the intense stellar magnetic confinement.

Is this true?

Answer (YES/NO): NO